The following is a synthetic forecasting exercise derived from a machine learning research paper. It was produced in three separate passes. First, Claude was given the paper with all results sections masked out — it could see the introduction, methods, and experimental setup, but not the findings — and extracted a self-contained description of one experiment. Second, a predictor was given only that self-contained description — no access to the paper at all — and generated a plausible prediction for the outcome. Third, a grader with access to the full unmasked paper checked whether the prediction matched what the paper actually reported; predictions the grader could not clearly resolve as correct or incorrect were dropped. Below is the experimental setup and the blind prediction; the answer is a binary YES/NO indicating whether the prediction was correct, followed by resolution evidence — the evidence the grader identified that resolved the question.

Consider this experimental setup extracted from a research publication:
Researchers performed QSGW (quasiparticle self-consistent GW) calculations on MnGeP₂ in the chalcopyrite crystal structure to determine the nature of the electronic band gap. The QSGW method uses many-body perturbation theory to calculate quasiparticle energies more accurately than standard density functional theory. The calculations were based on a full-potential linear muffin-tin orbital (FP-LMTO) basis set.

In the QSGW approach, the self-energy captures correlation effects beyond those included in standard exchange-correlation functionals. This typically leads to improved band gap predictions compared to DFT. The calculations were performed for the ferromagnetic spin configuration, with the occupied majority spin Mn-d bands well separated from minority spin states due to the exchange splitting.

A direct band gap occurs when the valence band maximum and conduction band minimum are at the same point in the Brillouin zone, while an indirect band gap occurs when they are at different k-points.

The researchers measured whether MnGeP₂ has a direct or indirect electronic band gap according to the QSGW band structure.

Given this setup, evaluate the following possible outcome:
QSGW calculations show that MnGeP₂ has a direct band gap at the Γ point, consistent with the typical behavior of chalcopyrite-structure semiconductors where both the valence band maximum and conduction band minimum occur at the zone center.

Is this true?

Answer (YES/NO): NO